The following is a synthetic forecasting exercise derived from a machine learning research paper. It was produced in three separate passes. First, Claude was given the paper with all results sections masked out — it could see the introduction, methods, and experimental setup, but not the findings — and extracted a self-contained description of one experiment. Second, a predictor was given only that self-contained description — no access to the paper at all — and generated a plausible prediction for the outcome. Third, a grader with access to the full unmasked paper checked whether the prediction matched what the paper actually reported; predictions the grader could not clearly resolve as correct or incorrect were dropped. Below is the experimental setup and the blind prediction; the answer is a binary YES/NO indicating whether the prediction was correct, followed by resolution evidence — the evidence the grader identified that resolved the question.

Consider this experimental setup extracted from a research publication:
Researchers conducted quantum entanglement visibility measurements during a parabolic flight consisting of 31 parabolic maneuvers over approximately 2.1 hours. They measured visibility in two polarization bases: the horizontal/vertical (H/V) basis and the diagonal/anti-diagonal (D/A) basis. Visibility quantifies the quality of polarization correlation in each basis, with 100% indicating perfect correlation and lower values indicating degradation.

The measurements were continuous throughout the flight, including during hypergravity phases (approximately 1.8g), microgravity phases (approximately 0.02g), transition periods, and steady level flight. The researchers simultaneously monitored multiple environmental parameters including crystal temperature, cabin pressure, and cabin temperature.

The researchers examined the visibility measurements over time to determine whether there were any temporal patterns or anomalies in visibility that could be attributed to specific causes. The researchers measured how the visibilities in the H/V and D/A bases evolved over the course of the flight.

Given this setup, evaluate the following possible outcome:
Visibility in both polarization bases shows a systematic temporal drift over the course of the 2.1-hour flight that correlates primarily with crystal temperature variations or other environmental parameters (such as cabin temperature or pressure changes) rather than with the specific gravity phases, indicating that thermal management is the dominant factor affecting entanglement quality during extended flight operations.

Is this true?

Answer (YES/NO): NO